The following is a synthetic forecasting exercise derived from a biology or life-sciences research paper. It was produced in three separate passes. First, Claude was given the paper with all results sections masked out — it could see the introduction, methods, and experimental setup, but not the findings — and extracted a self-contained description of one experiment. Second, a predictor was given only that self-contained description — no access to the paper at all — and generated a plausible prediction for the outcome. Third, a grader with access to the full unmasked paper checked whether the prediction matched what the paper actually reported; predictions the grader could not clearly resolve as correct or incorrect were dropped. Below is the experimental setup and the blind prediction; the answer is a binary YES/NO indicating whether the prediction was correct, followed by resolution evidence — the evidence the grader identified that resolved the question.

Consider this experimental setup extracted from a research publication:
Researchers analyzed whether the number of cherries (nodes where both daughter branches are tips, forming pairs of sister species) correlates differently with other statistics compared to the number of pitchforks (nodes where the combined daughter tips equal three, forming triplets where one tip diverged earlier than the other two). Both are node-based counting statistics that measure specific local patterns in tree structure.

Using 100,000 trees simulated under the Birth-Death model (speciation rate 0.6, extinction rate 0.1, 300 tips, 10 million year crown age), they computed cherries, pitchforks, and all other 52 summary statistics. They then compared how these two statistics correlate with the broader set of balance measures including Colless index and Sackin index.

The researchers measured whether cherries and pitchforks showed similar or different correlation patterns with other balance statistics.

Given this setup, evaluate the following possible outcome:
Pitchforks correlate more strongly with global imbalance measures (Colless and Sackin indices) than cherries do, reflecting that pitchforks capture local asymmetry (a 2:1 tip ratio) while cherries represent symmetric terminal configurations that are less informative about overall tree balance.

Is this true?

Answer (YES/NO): NO